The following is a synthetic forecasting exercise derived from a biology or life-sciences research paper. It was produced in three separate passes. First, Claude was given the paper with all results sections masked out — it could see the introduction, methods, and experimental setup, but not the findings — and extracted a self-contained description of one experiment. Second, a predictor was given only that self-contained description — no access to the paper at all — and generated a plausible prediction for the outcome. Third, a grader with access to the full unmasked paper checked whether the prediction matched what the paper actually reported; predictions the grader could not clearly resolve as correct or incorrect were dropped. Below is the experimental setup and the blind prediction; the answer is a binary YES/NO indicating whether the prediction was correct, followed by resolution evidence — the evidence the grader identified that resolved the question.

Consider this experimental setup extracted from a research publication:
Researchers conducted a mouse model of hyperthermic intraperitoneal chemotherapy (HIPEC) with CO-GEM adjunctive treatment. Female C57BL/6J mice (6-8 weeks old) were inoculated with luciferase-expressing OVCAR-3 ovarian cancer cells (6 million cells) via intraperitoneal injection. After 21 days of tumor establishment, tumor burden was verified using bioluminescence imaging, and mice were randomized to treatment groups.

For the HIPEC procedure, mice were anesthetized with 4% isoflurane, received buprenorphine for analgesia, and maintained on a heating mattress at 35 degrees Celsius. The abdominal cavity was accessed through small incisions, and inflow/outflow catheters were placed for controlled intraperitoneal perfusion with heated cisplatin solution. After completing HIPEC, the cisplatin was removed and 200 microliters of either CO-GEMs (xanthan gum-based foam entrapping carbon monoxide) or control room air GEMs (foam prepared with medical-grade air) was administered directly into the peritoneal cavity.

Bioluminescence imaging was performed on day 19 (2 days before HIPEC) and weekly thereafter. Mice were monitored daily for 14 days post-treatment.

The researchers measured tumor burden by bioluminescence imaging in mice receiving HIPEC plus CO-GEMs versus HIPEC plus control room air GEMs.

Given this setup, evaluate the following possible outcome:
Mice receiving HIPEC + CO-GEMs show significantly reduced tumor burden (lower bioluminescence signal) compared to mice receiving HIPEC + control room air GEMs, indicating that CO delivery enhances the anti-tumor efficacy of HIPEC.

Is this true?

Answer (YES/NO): YES